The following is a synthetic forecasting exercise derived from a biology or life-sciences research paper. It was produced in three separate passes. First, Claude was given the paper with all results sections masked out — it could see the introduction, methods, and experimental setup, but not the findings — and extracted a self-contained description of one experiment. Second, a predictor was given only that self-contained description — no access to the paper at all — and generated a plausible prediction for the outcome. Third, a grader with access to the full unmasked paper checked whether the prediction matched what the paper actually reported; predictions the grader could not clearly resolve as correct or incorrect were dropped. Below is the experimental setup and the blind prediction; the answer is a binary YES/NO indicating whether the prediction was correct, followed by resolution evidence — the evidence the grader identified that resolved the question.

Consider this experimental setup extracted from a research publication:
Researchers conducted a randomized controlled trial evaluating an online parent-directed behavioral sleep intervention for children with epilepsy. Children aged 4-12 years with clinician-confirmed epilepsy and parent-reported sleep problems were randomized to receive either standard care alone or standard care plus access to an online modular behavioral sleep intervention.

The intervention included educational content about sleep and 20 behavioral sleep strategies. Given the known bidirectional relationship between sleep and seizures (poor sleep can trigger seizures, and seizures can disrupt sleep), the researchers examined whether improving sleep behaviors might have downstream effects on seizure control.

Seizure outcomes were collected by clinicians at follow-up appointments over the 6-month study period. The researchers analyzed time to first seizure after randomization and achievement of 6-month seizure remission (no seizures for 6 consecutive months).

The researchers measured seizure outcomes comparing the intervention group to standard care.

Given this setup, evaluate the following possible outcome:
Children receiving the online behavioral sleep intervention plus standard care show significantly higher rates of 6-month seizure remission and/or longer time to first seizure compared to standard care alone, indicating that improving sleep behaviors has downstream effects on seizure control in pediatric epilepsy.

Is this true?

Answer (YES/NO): NO